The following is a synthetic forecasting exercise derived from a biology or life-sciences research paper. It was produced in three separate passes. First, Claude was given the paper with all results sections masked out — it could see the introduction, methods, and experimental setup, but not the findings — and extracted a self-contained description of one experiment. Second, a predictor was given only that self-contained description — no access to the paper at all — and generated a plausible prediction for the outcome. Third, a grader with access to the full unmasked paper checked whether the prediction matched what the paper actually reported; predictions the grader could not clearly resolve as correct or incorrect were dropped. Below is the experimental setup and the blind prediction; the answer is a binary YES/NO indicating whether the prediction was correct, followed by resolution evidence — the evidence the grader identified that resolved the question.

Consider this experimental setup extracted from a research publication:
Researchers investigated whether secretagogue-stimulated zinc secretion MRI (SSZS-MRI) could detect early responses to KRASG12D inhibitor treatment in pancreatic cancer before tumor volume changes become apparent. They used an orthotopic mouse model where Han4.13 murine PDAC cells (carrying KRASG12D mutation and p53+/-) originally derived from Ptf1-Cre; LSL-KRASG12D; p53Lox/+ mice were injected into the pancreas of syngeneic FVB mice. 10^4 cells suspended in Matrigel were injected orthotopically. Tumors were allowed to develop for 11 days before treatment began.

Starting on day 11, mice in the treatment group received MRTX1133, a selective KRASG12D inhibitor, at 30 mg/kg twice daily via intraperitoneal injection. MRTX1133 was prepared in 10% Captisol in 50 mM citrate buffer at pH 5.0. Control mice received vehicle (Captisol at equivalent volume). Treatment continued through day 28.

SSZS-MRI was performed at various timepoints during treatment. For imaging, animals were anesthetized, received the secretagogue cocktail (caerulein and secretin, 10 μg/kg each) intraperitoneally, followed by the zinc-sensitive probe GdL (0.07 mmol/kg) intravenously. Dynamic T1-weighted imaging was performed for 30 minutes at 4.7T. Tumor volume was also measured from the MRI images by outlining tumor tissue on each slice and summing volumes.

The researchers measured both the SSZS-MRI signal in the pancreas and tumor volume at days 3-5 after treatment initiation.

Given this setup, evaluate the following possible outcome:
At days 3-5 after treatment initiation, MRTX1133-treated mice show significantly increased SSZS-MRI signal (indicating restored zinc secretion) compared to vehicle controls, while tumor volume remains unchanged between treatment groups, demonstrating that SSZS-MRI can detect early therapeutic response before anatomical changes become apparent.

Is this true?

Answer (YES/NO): NO